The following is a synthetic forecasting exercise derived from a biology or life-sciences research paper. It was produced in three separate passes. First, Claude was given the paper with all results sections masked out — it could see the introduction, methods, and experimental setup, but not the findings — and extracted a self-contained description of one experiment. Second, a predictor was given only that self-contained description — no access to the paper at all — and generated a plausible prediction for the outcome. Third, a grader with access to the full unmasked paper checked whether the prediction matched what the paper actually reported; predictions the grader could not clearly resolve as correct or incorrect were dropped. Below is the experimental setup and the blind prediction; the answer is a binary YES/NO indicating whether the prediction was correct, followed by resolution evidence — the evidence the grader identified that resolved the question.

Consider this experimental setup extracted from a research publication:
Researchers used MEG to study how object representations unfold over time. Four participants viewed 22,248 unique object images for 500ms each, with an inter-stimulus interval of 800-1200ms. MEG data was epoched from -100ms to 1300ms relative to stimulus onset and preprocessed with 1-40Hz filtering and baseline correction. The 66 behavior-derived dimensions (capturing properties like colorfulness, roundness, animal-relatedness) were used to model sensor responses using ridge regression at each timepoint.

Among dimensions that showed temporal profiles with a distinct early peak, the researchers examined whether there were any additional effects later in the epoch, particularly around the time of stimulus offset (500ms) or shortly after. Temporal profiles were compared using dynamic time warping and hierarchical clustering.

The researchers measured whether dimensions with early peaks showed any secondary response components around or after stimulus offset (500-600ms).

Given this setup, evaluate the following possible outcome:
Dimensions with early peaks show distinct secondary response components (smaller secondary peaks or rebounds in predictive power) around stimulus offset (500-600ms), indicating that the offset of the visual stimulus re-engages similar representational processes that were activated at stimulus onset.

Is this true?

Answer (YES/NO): YES